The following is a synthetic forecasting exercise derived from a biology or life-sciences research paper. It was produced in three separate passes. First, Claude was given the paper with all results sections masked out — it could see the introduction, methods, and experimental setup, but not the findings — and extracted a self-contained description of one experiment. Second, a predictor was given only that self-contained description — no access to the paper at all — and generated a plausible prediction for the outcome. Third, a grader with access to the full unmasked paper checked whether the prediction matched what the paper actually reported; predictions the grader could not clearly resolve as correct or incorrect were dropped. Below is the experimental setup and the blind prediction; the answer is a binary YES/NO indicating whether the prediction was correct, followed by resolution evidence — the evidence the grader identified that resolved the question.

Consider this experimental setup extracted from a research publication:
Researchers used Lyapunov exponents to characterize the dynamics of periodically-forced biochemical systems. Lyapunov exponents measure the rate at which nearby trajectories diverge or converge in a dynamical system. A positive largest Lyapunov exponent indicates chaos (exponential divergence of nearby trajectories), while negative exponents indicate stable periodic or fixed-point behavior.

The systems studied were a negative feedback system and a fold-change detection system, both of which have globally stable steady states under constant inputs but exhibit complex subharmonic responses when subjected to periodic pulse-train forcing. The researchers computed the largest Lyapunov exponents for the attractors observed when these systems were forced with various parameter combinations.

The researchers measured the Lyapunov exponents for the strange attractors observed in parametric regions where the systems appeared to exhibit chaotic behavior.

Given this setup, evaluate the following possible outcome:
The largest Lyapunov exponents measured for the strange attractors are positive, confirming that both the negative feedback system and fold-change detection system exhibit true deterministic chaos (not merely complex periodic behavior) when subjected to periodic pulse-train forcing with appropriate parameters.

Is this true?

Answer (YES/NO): YES